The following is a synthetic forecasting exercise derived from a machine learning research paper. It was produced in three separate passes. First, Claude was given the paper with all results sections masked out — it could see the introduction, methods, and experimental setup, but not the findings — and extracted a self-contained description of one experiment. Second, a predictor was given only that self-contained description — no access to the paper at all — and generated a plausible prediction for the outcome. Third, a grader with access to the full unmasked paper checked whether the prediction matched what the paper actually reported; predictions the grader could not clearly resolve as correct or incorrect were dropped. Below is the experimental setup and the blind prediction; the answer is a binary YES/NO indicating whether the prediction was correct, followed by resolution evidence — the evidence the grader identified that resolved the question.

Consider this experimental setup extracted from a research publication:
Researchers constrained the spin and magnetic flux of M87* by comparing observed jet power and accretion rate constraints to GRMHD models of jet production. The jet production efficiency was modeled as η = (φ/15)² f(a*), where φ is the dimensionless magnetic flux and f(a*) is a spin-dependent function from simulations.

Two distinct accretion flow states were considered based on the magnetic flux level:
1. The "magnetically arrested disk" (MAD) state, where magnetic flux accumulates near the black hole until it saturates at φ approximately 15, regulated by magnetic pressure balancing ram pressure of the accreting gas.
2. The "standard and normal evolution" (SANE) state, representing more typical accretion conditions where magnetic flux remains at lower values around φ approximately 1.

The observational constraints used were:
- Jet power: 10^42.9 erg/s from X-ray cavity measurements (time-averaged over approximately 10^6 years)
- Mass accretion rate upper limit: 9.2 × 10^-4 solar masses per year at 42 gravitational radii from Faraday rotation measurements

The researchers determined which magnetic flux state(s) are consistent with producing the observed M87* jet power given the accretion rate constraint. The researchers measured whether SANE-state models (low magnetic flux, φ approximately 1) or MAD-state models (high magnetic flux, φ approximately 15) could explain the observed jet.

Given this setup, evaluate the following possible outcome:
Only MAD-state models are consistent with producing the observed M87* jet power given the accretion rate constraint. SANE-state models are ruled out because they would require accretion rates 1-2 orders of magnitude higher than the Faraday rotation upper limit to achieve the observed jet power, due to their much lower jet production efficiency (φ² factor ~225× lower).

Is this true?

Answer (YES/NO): NO